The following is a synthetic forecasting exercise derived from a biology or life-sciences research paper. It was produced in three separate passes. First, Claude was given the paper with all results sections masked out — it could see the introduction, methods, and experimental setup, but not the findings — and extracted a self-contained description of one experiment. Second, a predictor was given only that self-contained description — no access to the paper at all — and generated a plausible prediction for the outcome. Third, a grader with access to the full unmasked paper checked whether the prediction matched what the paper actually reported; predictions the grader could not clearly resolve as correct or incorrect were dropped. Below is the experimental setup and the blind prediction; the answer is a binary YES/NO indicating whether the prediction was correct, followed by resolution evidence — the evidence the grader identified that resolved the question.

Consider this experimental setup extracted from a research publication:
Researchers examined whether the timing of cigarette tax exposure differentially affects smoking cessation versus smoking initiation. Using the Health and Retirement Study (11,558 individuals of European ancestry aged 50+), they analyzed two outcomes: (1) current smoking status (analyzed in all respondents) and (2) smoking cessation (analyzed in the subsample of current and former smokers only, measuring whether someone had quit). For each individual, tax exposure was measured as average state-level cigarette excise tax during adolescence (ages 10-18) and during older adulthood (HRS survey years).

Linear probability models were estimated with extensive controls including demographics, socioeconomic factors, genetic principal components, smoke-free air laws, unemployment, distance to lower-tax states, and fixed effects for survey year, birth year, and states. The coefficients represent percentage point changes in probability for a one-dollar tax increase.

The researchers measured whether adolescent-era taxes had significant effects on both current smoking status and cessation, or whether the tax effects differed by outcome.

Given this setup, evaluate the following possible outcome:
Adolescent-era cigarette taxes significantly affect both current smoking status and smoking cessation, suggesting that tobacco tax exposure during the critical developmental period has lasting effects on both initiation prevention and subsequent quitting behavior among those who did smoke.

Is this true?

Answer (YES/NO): NO